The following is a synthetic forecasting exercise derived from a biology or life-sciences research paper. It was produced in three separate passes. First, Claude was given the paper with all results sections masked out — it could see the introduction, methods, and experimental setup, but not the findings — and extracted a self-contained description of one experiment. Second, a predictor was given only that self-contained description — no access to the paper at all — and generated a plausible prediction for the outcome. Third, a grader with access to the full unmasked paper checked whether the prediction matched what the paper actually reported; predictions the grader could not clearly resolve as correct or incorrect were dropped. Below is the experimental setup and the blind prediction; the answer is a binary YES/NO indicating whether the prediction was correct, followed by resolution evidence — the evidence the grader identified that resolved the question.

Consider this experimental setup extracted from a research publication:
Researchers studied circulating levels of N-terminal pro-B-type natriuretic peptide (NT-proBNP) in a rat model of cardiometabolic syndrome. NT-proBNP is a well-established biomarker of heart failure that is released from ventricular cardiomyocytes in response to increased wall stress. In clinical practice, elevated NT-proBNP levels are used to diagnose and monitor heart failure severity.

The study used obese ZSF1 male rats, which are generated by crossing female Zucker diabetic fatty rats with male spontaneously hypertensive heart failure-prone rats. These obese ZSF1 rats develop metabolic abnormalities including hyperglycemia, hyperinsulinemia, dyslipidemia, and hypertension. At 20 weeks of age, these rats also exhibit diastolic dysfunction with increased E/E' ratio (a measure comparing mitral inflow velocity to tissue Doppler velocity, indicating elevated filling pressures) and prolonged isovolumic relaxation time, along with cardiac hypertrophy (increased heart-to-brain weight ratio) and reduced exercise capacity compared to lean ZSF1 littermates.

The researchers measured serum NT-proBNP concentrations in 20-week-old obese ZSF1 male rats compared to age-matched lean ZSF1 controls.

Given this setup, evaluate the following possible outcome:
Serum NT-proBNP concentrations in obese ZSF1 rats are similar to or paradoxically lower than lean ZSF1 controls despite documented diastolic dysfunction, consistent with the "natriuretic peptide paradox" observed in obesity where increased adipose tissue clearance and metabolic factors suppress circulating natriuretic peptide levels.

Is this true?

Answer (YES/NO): YES